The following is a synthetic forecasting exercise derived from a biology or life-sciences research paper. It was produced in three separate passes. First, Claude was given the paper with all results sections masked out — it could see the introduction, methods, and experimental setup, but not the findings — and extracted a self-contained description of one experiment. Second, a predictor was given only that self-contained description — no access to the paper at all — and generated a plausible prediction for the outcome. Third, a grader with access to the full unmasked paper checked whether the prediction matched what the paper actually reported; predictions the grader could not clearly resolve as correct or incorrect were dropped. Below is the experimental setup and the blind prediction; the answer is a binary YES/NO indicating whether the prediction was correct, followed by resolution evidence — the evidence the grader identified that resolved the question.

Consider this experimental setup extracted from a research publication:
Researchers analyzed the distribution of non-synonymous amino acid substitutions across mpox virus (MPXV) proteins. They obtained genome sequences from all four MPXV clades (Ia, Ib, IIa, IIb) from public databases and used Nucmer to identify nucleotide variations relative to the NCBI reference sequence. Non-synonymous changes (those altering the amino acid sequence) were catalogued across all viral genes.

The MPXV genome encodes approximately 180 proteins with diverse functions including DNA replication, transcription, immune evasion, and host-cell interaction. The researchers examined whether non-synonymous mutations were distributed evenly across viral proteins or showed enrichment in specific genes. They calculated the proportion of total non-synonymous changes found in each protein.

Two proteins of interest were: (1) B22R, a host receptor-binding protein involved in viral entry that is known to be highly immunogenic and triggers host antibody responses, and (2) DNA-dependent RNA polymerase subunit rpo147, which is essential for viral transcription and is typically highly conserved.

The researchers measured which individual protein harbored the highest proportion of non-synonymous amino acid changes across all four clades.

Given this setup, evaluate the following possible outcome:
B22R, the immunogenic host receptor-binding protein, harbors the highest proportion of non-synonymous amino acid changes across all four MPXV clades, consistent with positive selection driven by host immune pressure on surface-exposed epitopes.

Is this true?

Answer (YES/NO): YES